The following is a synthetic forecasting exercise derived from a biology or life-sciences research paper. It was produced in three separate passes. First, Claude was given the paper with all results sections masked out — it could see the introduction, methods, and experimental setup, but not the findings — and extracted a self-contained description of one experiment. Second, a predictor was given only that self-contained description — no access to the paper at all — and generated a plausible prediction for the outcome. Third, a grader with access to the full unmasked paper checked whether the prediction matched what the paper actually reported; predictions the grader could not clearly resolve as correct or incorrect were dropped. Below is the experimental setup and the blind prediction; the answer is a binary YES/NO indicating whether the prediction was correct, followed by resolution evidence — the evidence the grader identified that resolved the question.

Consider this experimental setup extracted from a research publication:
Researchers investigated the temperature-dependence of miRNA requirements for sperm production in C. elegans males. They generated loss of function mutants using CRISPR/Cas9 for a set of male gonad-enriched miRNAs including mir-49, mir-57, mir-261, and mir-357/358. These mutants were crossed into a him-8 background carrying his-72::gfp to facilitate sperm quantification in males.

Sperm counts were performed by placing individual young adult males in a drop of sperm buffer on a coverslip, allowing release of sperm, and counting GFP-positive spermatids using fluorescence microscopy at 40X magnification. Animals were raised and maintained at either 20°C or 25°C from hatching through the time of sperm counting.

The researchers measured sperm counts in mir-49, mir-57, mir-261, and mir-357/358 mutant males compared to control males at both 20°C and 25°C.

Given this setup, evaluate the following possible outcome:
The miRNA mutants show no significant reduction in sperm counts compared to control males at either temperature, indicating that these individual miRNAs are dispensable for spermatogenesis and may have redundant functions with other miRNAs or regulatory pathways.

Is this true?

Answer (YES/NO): NO